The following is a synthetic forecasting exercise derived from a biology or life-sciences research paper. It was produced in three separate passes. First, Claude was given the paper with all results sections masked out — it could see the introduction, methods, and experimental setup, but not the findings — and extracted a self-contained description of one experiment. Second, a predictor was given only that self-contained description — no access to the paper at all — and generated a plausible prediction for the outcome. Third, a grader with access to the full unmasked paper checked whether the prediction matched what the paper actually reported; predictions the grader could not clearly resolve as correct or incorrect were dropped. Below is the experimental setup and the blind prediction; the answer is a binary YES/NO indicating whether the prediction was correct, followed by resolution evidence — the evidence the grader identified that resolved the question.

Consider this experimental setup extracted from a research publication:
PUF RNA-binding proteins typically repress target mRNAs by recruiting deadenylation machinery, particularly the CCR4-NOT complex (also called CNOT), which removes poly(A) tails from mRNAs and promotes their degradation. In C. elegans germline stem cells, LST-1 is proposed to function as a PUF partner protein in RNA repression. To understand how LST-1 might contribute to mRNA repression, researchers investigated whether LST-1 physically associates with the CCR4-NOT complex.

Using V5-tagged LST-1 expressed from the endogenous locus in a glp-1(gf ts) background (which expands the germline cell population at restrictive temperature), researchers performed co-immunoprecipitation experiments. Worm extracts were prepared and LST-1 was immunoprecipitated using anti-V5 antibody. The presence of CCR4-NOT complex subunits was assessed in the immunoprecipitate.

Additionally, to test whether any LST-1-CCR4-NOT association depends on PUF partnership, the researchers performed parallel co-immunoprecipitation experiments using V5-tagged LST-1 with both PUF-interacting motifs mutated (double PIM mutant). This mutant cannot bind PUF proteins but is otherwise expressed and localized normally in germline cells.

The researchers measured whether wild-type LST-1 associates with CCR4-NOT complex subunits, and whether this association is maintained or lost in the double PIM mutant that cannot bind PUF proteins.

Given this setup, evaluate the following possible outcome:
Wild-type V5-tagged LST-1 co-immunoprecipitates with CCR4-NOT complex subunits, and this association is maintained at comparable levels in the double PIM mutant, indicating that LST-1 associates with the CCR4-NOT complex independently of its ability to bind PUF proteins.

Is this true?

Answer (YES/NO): NO